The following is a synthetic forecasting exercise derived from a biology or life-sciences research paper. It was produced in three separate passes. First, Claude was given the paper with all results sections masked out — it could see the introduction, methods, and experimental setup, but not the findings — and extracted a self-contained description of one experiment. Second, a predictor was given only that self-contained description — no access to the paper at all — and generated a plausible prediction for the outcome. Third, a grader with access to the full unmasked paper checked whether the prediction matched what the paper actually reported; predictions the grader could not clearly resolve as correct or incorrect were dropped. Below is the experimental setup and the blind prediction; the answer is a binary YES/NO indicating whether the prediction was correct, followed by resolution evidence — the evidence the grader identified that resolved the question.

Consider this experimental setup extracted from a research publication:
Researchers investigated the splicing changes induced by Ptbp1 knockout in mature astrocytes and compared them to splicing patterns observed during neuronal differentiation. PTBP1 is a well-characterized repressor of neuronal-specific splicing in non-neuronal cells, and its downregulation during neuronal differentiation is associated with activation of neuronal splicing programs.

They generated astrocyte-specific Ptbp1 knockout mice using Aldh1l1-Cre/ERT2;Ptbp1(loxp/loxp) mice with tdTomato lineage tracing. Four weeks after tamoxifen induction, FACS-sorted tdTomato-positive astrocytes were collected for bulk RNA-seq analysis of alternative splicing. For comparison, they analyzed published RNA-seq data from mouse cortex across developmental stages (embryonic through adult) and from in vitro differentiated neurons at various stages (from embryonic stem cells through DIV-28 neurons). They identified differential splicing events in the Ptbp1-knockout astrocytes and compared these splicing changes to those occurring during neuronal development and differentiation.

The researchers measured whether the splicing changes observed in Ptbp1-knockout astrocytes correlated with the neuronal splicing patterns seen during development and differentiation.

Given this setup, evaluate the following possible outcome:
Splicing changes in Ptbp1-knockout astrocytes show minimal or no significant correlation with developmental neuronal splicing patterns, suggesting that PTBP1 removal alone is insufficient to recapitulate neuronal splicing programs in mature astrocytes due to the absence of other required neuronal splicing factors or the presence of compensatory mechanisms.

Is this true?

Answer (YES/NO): YES